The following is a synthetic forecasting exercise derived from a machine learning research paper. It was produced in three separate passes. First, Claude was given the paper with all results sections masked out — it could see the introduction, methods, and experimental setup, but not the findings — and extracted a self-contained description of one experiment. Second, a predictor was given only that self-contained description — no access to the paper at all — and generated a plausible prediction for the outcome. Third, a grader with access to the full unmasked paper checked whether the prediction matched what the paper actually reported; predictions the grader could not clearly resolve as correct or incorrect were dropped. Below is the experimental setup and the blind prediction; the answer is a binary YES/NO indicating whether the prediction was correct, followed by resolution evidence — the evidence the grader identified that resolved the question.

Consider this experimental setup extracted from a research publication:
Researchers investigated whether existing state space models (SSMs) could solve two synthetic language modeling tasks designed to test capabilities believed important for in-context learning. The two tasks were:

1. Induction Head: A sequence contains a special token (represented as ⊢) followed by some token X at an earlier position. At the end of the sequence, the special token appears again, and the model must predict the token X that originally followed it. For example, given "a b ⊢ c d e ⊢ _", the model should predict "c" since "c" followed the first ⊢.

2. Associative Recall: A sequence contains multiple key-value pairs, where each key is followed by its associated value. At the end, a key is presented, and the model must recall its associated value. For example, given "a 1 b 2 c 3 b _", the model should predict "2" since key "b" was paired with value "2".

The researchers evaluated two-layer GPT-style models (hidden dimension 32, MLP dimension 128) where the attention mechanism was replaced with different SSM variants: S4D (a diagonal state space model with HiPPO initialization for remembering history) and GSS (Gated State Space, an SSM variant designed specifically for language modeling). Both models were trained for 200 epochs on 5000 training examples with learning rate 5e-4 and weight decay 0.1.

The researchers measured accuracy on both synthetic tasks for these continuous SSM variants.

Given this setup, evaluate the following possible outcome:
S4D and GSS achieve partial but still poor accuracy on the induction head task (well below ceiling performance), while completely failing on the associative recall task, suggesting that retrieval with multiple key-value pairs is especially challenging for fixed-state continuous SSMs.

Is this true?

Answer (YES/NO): NO